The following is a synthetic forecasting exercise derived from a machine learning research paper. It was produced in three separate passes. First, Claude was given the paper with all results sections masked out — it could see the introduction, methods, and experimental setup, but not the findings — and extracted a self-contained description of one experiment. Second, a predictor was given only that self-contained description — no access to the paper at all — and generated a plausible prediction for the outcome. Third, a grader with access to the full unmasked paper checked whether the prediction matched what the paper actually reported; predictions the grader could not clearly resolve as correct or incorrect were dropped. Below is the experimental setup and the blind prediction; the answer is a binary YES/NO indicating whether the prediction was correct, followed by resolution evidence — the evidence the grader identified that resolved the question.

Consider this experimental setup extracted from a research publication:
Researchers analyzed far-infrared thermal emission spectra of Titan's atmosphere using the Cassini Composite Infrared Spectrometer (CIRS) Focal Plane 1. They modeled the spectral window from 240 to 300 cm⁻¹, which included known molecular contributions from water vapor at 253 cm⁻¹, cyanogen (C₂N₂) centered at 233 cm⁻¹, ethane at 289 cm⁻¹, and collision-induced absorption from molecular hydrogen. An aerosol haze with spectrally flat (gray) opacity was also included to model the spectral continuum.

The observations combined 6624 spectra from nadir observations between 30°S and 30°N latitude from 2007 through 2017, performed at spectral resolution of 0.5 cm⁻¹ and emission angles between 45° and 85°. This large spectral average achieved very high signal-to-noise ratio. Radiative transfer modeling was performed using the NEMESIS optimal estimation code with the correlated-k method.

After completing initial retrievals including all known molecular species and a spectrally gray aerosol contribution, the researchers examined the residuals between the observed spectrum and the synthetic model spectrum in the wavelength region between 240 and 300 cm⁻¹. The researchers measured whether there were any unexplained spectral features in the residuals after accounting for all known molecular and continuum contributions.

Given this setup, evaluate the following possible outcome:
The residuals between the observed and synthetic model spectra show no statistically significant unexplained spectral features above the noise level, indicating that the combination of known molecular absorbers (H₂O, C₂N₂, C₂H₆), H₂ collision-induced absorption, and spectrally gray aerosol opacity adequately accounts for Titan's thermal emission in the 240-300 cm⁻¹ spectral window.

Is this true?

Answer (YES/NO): NO